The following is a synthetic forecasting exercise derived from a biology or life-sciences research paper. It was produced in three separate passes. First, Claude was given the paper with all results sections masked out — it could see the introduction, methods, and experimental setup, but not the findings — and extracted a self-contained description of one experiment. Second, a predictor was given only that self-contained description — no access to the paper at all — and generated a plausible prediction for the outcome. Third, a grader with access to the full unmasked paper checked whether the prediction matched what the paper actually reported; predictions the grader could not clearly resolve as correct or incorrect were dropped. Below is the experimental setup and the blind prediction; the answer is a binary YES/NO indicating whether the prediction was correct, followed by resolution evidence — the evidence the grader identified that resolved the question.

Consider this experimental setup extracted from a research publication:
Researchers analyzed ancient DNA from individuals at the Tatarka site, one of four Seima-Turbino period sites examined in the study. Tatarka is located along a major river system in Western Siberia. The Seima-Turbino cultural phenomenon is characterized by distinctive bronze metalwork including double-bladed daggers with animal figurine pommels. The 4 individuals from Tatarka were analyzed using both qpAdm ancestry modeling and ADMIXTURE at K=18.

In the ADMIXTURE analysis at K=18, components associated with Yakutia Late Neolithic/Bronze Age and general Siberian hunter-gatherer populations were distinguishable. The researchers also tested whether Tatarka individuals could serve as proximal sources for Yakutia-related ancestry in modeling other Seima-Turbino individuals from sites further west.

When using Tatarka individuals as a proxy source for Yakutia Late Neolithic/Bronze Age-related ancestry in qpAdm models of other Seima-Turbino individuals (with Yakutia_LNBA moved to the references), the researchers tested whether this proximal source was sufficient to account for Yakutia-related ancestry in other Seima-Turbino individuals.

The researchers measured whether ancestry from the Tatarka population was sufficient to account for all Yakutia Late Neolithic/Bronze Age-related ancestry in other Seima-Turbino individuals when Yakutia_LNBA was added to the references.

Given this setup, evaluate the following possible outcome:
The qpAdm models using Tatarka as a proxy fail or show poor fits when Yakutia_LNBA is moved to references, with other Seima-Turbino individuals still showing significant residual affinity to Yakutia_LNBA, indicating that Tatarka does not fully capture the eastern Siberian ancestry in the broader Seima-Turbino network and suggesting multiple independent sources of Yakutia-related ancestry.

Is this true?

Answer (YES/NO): NO